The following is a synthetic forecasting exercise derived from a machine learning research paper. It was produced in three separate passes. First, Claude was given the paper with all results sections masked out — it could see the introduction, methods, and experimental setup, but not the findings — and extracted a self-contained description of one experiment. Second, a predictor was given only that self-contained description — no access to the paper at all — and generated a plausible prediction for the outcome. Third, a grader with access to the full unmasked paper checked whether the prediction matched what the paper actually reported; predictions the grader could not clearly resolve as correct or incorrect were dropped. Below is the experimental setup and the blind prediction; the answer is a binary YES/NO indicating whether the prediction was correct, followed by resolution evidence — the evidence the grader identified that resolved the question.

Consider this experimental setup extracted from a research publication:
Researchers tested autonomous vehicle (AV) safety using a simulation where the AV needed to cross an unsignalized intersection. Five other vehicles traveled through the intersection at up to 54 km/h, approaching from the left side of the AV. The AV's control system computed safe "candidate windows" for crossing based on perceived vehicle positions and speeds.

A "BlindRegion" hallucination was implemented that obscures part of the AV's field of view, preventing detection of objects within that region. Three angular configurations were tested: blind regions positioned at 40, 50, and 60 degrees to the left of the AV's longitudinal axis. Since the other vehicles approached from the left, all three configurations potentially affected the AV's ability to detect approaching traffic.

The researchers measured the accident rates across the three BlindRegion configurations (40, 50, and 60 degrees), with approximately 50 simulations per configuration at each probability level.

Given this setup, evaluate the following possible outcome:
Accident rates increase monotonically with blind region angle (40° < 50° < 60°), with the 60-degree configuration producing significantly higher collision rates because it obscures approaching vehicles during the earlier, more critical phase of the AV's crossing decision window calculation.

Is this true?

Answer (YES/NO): NO